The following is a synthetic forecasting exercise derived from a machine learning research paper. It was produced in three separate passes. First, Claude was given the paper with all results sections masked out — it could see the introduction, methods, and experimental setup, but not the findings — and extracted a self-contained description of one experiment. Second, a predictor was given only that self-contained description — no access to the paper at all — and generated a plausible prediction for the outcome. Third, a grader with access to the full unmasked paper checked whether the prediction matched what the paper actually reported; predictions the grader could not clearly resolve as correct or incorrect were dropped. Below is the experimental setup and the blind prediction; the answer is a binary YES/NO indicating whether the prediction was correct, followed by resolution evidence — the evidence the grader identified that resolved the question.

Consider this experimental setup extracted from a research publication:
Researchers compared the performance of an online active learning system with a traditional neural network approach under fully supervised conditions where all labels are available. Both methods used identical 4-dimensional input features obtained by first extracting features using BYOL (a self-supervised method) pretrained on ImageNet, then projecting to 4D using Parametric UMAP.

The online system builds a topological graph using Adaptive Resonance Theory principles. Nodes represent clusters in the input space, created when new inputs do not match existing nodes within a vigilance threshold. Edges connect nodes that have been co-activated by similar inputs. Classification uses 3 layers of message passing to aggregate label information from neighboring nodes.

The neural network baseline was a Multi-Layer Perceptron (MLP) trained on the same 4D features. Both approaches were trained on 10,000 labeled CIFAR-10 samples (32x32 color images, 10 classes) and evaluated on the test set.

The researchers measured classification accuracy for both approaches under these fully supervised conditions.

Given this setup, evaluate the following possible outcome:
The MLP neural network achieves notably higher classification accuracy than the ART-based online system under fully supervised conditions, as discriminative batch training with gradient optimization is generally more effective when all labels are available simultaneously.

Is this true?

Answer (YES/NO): NO